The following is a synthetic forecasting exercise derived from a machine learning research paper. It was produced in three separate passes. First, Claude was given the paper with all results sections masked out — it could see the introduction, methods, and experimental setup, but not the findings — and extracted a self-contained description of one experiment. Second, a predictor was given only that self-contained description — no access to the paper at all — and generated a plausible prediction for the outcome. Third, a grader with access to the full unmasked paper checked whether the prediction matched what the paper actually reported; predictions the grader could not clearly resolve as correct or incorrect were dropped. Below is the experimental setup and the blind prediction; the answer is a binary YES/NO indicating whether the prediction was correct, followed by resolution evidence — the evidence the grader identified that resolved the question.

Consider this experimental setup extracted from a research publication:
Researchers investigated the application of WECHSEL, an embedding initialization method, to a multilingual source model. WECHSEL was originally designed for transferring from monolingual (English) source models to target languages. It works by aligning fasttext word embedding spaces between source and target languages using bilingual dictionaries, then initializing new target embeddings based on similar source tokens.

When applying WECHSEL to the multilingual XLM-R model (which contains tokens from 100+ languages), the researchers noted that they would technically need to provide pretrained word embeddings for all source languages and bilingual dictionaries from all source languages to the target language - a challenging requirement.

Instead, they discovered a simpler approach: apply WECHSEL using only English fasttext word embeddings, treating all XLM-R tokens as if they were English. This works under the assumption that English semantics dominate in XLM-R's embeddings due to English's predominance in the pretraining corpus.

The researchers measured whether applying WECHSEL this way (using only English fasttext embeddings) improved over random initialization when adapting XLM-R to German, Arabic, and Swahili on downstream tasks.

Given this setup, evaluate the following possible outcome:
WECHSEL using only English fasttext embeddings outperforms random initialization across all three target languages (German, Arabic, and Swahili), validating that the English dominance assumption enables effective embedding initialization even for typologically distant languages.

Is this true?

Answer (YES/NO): NO